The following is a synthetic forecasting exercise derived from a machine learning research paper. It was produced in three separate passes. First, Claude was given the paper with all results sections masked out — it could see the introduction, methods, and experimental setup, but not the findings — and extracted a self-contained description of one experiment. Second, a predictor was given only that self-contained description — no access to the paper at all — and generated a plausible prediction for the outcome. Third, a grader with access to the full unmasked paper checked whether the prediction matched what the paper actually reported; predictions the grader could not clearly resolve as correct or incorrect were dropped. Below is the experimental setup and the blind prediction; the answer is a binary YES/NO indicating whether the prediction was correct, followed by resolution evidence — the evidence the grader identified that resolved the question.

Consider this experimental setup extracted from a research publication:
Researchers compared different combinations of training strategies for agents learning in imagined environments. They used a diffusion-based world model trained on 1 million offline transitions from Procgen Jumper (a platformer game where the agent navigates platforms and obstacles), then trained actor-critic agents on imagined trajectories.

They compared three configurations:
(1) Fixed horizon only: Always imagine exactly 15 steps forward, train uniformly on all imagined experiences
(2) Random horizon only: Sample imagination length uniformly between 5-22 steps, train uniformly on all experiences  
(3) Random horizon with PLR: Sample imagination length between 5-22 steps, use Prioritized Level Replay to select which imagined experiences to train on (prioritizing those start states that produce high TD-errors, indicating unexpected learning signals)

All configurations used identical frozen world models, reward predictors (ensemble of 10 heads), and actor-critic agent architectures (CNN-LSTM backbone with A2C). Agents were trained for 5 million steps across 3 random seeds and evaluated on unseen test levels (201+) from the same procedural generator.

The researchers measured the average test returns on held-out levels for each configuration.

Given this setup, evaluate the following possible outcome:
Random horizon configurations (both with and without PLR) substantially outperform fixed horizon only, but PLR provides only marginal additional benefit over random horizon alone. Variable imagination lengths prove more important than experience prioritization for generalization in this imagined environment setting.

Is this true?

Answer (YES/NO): NO